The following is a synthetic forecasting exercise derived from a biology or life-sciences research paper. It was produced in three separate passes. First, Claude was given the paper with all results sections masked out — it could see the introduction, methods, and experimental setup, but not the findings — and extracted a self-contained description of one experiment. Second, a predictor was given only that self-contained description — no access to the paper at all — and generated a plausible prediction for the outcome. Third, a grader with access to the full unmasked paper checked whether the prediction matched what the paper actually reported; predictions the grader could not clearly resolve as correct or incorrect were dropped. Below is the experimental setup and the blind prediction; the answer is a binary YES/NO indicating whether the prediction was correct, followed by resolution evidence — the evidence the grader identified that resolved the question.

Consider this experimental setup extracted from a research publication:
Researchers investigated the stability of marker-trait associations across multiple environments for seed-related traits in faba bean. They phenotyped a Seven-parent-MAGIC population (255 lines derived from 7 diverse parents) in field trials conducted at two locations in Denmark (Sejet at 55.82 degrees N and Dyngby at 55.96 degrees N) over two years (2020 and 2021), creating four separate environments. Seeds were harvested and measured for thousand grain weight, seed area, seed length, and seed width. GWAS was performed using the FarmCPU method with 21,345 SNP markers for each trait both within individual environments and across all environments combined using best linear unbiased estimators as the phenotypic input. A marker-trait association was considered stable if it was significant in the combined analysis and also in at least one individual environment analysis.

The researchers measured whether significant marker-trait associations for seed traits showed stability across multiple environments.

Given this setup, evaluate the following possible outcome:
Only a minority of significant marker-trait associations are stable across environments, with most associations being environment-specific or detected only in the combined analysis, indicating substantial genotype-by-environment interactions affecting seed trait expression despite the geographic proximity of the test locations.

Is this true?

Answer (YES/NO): YES